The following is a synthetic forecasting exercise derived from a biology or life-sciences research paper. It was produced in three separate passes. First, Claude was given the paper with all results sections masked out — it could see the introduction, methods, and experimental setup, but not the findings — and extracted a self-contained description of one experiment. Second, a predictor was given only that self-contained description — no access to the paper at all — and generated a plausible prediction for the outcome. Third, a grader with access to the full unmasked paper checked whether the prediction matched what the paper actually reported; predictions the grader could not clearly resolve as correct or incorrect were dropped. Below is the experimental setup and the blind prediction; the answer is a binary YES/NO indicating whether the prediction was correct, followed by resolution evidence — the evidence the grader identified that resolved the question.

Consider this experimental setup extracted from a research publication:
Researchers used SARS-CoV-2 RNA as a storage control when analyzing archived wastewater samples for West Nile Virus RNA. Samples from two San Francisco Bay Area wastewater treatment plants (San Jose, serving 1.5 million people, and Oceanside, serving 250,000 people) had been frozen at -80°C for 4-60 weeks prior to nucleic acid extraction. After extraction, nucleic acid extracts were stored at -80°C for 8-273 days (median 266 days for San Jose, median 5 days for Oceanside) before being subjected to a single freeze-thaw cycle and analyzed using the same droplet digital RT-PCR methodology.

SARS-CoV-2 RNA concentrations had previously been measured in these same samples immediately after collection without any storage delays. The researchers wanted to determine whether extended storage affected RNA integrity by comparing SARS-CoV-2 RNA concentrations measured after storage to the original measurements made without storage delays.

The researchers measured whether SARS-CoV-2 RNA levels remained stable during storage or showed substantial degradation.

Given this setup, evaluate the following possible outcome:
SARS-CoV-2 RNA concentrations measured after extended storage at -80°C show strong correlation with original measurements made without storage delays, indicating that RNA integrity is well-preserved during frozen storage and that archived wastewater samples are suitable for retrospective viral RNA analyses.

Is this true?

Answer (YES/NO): NO